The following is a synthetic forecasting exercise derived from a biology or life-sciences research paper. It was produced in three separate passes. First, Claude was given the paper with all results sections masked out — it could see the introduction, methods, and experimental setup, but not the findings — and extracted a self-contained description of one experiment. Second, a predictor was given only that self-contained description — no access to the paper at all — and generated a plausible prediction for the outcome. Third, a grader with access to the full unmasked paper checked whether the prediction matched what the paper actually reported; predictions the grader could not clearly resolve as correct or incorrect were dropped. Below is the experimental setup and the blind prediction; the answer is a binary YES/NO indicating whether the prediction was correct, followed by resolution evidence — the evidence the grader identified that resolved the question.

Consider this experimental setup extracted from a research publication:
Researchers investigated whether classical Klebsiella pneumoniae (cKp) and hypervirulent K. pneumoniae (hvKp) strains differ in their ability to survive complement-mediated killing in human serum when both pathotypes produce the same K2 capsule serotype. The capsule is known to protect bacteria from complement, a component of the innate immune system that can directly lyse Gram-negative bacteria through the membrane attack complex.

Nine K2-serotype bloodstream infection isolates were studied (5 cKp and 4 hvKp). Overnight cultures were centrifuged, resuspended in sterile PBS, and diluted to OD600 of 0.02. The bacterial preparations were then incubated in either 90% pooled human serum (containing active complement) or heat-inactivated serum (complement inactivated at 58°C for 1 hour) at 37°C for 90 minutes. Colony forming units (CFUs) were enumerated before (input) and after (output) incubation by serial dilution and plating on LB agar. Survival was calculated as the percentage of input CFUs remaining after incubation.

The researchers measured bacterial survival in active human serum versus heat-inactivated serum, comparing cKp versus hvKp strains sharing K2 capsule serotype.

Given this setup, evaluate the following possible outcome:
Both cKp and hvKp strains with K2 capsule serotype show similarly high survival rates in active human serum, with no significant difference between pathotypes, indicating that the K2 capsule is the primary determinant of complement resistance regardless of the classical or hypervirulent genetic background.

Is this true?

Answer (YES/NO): NO